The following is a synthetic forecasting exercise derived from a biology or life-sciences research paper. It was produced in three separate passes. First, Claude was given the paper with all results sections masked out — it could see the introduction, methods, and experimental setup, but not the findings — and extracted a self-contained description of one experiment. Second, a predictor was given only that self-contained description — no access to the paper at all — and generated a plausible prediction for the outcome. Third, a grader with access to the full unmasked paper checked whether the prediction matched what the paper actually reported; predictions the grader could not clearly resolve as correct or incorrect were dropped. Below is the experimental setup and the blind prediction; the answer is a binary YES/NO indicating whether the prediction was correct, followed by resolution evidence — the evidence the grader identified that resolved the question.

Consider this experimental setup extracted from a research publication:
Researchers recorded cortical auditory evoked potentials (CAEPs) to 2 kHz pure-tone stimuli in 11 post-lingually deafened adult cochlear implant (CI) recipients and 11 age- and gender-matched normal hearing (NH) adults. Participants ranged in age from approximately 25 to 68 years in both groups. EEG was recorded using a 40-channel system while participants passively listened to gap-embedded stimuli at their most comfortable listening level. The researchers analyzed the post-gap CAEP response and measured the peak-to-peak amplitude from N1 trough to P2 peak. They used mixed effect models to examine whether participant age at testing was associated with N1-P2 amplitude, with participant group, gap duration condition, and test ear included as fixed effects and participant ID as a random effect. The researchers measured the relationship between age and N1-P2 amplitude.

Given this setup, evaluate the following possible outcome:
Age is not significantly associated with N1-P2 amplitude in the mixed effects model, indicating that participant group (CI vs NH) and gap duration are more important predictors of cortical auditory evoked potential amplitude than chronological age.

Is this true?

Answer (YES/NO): NO